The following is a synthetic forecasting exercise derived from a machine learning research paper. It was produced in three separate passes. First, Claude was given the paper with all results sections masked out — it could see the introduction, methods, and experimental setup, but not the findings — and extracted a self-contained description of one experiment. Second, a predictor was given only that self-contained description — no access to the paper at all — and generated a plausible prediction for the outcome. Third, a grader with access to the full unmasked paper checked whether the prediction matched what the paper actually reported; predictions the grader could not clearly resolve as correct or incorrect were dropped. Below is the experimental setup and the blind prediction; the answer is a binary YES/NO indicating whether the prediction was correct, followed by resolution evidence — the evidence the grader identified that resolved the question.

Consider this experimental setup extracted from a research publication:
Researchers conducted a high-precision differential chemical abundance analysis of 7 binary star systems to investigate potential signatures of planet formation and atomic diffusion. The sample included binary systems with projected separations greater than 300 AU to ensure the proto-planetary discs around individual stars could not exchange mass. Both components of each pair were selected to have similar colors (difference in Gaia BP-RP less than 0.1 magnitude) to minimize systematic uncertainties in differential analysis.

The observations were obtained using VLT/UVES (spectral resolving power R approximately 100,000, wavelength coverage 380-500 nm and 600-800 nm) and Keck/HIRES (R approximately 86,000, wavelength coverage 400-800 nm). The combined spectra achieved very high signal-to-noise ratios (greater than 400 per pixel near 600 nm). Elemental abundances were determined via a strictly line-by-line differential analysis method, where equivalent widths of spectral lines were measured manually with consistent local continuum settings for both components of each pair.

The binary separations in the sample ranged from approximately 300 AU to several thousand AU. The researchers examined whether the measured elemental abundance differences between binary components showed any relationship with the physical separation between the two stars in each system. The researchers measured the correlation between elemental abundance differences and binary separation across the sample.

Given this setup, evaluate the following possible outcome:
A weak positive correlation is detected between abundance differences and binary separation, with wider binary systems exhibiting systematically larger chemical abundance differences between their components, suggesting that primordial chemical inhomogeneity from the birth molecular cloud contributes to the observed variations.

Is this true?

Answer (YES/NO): YES